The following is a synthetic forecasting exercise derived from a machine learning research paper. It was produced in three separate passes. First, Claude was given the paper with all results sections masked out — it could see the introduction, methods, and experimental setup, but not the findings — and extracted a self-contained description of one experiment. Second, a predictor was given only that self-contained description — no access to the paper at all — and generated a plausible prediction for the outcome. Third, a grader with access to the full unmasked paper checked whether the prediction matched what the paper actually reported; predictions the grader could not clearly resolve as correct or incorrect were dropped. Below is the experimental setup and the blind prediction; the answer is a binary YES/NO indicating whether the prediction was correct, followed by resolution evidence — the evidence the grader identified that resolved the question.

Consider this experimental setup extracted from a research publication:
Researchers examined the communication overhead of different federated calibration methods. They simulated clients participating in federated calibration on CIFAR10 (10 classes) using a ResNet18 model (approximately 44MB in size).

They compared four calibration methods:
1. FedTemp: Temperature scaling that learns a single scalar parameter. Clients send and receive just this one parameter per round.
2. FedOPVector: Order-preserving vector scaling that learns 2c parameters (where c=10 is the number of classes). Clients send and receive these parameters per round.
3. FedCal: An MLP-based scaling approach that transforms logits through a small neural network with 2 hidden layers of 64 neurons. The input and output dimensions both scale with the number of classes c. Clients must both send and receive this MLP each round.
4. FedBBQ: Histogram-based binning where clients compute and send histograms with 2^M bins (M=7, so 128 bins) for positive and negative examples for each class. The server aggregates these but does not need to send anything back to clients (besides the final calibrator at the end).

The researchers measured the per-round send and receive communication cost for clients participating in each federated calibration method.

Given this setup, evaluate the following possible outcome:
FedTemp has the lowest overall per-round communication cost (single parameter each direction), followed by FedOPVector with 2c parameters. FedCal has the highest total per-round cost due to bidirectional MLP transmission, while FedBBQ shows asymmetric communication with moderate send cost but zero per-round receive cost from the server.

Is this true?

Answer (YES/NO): YES